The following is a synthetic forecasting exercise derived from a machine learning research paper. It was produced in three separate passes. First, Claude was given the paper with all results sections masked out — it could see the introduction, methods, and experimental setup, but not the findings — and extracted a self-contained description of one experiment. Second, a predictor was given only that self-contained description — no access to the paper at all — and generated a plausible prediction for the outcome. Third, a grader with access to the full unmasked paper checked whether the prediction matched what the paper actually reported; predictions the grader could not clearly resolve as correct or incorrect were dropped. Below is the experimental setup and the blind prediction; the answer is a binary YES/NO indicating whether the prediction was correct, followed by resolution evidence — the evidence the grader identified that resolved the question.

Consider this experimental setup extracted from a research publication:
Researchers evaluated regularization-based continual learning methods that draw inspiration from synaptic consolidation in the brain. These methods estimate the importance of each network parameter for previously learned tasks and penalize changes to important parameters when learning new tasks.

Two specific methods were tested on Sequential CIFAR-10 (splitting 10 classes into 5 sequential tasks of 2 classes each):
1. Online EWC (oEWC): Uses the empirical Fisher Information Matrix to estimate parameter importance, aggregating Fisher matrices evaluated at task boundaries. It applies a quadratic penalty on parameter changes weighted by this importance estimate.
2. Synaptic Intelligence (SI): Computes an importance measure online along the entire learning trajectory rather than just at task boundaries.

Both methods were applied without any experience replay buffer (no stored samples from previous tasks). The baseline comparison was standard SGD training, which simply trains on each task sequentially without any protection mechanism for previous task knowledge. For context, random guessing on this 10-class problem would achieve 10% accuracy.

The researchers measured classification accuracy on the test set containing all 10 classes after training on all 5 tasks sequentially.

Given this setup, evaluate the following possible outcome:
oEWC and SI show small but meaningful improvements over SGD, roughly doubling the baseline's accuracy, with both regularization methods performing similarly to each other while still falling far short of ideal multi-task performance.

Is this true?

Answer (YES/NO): NO